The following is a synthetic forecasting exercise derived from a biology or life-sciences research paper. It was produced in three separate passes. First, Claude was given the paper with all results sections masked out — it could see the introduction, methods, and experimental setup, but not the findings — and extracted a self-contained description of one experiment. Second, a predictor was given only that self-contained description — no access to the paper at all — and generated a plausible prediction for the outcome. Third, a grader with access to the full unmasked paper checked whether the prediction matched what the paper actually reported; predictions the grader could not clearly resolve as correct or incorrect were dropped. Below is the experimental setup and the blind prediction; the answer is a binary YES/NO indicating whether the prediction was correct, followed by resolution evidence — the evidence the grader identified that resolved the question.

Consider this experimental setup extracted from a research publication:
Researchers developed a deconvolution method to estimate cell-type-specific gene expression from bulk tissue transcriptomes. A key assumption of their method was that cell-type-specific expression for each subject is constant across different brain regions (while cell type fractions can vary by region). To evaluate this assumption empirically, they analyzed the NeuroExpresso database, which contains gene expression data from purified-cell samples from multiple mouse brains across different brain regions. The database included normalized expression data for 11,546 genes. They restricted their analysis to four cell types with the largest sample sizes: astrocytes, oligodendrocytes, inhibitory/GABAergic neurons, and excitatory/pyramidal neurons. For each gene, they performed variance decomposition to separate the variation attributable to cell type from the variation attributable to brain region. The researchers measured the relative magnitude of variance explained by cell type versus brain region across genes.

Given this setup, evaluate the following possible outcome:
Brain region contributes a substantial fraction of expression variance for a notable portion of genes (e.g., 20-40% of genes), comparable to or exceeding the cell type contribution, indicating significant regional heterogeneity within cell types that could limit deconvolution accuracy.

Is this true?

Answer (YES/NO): NO